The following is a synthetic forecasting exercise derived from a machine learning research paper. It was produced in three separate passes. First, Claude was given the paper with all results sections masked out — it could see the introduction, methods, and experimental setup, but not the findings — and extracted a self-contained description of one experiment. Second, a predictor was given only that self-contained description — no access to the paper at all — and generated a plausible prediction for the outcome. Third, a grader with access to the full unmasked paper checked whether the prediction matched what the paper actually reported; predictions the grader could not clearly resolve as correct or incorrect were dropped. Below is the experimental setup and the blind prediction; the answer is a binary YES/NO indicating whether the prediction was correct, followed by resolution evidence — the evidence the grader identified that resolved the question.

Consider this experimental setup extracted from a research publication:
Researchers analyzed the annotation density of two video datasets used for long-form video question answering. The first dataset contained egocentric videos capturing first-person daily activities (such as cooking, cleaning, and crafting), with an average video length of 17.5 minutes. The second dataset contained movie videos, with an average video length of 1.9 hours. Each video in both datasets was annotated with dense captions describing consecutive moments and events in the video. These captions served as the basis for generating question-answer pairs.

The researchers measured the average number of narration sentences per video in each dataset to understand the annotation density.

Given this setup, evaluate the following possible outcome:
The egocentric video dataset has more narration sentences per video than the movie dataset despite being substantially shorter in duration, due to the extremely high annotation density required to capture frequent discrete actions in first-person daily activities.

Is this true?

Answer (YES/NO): NO